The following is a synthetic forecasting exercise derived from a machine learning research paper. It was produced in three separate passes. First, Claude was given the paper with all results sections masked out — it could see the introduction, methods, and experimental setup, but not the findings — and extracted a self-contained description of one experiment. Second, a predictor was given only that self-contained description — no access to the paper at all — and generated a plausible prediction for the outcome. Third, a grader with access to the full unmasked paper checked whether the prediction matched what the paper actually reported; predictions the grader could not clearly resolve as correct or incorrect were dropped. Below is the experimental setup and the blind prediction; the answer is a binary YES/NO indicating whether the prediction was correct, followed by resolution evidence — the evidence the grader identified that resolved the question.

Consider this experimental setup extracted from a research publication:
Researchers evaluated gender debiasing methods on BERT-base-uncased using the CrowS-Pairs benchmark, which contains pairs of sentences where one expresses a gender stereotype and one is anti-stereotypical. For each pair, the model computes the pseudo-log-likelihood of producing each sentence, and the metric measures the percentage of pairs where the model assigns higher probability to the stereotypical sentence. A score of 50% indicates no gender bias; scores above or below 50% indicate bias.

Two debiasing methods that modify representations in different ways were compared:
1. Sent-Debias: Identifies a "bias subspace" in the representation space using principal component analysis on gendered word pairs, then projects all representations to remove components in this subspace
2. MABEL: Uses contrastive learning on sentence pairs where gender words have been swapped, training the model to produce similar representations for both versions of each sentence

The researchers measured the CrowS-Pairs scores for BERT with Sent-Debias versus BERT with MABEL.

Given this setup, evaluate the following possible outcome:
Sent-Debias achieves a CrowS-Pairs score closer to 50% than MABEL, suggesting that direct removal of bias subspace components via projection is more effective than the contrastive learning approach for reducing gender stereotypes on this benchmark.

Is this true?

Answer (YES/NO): NO